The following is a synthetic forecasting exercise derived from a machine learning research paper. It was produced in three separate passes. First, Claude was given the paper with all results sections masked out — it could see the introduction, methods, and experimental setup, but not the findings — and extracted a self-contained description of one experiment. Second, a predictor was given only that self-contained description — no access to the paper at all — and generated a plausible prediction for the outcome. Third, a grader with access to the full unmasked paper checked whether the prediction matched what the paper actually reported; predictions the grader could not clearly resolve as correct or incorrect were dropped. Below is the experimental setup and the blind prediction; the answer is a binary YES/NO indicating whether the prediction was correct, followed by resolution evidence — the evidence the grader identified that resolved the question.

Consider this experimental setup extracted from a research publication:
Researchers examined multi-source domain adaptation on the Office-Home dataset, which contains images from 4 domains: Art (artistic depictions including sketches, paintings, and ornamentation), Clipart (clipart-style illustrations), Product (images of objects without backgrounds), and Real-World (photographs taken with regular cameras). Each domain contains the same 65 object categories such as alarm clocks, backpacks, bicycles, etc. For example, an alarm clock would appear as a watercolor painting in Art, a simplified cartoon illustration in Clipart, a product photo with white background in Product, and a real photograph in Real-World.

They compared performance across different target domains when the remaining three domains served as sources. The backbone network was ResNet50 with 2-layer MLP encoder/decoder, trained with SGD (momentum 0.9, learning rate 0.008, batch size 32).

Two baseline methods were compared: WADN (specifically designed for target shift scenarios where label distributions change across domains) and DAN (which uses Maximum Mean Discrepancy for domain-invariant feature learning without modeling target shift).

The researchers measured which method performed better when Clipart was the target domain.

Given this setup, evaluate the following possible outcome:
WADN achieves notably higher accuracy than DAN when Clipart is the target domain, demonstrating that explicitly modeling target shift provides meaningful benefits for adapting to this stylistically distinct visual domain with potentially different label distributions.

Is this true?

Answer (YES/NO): YES